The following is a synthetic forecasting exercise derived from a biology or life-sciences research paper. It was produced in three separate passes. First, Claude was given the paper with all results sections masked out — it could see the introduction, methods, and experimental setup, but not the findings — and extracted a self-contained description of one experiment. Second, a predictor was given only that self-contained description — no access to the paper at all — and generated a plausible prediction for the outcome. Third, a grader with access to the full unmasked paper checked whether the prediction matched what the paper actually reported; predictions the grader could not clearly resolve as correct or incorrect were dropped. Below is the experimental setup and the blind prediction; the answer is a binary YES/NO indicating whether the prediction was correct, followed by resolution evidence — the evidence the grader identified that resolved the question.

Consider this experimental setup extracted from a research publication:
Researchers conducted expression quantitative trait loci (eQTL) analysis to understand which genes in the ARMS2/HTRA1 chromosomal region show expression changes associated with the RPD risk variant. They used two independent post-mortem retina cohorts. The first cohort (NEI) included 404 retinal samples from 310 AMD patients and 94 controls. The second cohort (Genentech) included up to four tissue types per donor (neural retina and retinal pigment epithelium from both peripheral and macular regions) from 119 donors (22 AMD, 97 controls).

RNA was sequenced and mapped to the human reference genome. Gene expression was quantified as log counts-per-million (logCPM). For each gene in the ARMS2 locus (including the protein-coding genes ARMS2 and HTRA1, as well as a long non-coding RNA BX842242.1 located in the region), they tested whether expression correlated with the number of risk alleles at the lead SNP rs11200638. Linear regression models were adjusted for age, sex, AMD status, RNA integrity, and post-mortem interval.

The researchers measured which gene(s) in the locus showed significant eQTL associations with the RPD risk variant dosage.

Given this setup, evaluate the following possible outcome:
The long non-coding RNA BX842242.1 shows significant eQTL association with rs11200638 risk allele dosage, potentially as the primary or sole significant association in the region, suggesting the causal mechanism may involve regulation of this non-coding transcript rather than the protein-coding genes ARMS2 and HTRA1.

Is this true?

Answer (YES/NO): NO